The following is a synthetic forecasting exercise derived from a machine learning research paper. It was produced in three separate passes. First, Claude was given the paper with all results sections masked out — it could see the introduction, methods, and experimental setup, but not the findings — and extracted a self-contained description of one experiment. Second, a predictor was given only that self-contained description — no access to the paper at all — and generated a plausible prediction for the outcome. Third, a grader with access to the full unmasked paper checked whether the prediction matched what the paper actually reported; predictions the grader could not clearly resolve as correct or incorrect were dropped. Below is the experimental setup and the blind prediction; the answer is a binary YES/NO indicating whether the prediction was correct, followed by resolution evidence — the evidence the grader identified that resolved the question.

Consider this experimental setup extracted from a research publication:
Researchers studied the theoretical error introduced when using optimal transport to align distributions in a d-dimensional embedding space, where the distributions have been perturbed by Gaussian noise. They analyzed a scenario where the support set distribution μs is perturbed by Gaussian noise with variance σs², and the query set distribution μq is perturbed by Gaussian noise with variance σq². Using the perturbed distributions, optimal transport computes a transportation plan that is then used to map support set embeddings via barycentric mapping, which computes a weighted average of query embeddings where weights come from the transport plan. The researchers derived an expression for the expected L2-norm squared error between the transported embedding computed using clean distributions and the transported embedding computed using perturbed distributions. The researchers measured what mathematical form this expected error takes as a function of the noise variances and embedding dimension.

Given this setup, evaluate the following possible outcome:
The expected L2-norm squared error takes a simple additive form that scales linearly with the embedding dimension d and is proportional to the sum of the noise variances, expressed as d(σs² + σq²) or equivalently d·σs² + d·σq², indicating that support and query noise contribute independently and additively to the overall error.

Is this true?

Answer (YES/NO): NO